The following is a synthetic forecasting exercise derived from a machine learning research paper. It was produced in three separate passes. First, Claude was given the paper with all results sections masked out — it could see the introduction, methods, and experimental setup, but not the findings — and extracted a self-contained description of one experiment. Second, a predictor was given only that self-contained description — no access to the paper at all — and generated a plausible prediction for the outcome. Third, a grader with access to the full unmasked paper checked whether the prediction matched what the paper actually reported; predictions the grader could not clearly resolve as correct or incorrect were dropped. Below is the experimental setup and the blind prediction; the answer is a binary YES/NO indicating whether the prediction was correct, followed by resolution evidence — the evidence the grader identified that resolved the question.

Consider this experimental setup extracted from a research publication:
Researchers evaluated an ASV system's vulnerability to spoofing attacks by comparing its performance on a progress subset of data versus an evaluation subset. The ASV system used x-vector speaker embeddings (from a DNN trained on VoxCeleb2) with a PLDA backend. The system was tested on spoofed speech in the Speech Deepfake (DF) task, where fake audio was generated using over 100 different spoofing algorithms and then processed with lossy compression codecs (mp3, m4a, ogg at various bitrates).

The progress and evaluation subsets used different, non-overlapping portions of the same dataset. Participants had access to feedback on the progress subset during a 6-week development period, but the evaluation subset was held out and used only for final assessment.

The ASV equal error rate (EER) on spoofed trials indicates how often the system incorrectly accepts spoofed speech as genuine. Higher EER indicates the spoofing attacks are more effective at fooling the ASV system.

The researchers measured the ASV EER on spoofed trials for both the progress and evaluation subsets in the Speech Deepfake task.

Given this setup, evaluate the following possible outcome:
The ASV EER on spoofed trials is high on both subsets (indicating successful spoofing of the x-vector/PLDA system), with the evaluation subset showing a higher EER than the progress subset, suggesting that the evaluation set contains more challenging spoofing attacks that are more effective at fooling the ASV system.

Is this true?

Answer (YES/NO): YES